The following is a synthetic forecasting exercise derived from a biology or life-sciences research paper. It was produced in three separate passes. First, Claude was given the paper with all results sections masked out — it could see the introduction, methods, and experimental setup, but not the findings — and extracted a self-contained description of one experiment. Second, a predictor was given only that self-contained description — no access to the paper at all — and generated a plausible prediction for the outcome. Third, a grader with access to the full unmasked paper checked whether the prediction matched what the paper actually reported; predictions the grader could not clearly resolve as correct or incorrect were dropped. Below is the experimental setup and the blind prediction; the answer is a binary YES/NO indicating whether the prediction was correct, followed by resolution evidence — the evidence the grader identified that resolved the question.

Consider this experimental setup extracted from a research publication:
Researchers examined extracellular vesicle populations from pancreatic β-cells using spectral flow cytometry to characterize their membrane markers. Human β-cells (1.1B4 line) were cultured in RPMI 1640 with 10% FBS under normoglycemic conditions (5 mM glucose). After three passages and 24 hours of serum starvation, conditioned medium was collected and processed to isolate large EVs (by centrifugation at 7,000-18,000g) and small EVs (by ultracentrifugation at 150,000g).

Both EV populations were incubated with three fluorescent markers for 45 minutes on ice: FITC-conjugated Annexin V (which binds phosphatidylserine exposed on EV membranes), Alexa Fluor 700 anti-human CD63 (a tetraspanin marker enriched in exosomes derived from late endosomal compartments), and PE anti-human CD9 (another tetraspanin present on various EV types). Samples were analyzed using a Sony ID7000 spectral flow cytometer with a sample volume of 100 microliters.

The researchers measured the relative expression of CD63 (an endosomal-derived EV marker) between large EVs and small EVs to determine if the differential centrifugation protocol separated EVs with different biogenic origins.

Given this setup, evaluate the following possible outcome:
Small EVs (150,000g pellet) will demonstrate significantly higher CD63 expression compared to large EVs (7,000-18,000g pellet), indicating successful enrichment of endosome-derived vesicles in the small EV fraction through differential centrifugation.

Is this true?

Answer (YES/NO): NO